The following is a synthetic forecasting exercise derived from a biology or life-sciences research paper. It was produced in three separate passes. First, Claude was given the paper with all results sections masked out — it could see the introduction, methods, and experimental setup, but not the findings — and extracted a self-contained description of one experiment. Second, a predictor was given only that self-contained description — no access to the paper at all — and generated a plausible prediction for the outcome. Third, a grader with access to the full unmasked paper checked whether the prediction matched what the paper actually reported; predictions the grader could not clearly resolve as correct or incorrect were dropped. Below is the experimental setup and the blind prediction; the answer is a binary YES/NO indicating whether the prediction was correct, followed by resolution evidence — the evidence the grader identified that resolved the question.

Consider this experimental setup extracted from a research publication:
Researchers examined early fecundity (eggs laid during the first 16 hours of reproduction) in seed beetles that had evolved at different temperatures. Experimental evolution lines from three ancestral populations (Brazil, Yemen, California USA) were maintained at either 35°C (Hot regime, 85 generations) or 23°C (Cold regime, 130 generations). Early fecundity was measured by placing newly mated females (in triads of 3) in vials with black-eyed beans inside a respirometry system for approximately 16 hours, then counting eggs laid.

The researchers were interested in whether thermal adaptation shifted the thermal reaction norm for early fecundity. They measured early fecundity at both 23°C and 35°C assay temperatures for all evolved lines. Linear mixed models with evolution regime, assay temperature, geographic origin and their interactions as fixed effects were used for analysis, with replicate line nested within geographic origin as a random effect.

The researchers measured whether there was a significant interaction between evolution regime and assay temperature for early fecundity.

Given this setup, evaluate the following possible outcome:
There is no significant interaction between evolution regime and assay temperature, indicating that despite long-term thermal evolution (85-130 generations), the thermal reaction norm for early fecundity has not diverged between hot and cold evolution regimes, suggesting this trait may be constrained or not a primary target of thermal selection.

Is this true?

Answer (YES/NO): NO